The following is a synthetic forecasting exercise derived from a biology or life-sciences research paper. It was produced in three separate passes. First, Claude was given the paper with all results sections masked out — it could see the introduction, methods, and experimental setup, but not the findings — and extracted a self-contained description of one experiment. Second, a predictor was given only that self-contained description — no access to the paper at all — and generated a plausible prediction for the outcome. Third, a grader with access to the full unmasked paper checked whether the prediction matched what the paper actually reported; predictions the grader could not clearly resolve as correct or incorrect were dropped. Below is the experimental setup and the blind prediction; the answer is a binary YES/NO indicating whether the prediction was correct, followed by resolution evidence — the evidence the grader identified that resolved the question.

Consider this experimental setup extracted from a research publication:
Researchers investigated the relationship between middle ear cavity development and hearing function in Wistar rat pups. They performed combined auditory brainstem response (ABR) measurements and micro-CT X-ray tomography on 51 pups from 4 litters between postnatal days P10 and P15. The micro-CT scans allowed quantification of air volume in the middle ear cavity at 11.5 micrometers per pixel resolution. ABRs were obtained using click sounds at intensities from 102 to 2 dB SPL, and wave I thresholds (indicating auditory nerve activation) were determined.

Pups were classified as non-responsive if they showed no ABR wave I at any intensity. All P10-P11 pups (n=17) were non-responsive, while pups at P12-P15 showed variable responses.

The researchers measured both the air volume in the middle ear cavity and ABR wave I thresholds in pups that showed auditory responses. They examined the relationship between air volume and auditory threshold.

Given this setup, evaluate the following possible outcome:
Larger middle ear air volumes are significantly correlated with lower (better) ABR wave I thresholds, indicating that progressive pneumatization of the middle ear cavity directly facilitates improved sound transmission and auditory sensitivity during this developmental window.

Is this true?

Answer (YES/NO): YES